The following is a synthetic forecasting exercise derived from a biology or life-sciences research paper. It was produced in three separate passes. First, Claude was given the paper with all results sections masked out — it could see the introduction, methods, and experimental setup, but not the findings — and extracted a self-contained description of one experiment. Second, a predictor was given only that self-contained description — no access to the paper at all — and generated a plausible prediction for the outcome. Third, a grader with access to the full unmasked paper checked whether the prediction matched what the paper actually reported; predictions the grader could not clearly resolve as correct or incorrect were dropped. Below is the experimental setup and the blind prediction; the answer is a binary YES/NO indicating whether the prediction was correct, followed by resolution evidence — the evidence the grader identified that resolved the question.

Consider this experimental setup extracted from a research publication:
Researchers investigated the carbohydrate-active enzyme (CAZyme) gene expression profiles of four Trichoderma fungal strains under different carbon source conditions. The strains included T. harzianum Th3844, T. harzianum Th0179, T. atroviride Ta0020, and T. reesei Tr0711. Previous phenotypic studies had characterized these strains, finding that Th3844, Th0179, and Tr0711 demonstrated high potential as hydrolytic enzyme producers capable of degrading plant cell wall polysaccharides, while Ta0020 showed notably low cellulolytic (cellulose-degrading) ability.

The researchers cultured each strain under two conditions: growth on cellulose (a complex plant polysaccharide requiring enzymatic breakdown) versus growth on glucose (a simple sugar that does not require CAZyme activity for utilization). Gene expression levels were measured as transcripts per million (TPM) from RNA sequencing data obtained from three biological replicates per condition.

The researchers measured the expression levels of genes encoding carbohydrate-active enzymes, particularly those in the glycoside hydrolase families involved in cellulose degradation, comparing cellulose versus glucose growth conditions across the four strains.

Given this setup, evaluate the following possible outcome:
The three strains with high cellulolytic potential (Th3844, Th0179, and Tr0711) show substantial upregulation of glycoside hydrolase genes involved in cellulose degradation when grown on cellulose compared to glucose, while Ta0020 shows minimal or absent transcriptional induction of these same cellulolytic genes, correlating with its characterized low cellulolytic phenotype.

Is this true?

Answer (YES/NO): NO